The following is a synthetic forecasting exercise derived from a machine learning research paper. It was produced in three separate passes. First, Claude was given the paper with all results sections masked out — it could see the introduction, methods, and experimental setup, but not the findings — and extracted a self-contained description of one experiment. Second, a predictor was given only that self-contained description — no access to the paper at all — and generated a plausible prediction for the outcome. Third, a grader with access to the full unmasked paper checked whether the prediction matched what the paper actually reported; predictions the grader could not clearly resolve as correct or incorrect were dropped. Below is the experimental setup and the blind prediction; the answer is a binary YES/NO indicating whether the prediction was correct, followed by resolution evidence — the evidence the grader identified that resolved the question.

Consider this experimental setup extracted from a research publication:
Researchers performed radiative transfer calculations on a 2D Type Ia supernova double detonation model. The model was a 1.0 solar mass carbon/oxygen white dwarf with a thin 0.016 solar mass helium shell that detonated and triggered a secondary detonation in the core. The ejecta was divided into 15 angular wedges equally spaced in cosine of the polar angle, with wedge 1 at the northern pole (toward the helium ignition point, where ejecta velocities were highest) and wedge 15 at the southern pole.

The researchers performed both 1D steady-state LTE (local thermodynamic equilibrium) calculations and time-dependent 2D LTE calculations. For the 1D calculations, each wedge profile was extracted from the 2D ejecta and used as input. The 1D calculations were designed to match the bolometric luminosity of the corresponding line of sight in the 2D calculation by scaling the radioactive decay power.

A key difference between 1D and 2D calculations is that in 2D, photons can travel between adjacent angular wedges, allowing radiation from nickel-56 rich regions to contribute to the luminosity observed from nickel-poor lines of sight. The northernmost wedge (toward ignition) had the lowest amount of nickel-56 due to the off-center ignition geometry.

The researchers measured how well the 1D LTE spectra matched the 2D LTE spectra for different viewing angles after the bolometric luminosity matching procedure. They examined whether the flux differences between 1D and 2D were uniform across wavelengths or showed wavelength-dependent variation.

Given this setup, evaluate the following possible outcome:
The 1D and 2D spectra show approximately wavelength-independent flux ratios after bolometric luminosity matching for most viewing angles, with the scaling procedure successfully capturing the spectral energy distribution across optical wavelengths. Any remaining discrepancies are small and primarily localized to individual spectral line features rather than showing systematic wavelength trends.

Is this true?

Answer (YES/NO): NO